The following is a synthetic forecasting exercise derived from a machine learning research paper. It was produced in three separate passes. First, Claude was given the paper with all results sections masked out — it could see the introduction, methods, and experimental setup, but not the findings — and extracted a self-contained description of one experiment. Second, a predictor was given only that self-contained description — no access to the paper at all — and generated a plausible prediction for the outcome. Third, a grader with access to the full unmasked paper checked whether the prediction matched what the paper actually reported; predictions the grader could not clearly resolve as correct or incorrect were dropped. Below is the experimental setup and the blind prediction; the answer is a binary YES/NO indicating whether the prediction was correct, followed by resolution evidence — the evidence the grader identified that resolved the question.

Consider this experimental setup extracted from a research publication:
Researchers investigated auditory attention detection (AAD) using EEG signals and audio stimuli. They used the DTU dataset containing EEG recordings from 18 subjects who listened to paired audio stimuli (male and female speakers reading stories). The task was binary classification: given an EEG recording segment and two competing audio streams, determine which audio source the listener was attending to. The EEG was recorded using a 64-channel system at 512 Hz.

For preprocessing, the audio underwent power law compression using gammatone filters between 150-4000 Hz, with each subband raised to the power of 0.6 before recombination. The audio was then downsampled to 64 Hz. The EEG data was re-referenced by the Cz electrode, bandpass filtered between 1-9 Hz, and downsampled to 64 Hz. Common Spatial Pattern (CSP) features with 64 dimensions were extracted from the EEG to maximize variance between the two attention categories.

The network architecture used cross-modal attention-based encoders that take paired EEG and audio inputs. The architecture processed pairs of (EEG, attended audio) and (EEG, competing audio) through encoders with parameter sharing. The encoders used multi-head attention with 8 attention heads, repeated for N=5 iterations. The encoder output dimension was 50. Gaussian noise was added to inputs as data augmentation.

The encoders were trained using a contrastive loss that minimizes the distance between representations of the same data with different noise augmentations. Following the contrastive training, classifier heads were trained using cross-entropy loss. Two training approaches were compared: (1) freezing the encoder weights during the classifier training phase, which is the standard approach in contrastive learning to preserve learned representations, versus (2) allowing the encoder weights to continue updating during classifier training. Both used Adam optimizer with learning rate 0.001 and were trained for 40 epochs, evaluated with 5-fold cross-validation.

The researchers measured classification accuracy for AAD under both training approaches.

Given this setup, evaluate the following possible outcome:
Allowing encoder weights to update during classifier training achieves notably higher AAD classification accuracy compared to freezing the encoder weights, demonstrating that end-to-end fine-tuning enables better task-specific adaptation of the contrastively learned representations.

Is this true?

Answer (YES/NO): YES